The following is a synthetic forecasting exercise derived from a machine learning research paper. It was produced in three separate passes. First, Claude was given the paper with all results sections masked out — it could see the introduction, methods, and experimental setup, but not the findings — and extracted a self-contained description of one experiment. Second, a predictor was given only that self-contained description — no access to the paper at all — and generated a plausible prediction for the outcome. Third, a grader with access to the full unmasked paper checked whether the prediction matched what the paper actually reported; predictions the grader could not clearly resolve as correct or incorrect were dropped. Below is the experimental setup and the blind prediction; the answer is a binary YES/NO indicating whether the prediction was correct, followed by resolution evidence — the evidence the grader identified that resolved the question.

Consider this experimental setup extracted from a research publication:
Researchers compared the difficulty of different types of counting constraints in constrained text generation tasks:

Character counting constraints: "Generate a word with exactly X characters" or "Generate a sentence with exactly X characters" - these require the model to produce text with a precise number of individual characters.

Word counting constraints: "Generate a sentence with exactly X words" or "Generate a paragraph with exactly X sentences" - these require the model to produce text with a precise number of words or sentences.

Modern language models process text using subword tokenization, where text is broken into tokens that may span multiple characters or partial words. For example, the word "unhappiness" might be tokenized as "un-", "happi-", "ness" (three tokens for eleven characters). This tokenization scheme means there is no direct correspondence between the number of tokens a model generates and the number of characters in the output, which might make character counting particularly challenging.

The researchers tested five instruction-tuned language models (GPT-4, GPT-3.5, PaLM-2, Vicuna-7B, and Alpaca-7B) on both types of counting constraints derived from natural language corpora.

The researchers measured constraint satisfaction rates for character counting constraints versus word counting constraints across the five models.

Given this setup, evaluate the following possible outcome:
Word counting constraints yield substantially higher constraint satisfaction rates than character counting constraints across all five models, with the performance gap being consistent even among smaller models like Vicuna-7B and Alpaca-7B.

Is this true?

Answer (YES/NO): NO